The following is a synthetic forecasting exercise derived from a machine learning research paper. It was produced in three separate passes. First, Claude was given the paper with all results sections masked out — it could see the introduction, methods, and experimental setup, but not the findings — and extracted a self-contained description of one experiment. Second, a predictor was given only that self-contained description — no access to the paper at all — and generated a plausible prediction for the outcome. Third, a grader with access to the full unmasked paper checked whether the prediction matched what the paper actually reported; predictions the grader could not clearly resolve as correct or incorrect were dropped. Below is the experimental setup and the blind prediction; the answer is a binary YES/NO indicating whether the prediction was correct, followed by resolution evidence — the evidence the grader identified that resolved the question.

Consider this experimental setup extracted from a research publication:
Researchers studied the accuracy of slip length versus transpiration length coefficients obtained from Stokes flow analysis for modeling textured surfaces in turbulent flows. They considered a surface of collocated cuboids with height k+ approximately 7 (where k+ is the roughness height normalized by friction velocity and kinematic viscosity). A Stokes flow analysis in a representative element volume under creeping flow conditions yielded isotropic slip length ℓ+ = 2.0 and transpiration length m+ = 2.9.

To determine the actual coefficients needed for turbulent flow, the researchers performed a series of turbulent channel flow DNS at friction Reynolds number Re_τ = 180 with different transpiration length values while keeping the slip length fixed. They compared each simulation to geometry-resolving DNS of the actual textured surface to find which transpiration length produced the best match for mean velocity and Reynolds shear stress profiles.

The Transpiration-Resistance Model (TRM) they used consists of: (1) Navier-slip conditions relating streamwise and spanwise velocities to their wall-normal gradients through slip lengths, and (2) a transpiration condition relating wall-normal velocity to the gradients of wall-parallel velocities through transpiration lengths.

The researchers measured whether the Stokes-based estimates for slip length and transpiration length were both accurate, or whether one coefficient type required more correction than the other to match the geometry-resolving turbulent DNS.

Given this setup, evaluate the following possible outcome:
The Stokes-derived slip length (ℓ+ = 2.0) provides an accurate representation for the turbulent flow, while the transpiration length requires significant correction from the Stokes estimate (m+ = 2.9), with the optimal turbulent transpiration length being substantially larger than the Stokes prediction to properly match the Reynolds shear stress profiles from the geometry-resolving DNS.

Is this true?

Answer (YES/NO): YES